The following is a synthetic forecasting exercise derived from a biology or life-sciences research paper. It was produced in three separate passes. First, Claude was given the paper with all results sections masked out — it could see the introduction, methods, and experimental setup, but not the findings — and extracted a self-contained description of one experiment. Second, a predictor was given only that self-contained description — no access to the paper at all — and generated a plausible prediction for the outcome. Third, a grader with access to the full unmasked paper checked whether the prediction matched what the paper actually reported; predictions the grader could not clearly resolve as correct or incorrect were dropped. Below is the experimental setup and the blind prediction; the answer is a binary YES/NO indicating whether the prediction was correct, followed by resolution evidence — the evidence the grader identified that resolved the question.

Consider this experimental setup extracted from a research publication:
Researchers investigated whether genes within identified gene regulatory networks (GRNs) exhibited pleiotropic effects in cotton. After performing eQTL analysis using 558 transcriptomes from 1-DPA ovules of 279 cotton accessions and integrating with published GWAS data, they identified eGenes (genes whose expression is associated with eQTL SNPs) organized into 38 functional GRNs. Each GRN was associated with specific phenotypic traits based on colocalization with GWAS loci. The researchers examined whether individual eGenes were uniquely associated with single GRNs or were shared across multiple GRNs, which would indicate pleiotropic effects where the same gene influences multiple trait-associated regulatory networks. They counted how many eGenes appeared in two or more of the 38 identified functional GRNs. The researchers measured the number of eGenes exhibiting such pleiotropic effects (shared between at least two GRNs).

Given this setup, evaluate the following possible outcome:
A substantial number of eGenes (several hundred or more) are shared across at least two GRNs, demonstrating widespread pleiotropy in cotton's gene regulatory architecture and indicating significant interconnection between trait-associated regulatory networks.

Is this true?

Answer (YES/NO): NO